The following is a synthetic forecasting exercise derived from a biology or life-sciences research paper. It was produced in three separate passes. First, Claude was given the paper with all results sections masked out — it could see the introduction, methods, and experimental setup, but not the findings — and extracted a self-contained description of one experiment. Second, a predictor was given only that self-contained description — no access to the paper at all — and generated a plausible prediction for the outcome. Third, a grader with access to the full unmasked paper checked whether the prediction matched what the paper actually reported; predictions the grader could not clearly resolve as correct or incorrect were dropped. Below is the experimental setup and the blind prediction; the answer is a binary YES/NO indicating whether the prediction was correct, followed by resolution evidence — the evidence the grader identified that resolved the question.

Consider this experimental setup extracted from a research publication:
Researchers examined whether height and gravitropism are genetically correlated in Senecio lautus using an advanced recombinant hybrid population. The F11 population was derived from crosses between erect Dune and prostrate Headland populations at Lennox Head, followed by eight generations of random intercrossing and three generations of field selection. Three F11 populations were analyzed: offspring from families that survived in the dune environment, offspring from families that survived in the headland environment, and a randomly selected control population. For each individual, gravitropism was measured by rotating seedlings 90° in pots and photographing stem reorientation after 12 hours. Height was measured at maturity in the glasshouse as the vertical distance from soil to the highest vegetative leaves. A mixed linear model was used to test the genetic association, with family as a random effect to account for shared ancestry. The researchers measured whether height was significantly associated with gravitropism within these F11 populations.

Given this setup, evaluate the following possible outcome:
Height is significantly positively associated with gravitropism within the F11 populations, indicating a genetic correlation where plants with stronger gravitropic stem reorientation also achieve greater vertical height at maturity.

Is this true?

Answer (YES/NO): NO